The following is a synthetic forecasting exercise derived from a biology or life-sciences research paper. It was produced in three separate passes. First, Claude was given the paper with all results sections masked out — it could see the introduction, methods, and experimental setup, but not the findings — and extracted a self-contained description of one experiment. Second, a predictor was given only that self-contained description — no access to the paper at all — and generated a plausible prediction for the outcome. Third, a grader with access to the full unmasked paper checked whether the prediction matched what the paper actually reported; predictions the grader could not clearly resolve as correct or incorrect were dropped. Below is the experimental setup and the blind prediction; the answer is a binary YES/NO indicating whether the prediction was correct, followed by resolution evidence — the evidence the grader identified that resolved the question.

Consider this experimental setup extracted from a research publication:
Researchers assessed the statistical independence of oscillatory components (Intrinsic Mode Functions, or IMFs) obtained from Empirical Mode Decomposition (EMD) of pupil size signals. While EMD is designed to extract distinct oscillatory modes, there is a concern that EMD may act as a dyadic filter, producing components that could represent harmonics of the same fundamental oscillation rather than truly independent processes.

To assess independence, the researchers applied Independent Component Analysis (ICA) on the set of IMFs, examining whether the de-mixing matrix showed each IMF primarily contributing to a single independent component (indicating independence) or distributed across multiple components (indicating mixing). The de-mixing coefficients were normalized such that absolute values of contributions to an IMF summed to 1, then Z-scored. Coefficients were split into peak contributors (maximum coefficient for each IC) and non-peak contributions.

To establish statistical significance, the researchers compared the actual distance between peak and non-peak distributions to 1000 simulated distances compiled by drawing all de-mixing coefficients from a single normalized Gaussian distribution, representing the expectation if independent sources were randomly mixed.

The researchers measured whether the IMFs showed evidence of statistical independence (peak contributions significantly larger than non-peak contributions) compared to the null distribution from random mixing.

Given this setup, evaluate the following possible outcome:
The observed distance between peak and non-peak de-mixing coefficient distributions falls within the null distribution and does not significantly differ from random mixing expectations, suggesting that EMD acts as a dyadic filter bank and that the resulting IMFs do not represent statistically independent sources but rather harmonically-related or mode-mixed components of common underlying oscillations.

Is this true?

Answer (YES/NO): NO